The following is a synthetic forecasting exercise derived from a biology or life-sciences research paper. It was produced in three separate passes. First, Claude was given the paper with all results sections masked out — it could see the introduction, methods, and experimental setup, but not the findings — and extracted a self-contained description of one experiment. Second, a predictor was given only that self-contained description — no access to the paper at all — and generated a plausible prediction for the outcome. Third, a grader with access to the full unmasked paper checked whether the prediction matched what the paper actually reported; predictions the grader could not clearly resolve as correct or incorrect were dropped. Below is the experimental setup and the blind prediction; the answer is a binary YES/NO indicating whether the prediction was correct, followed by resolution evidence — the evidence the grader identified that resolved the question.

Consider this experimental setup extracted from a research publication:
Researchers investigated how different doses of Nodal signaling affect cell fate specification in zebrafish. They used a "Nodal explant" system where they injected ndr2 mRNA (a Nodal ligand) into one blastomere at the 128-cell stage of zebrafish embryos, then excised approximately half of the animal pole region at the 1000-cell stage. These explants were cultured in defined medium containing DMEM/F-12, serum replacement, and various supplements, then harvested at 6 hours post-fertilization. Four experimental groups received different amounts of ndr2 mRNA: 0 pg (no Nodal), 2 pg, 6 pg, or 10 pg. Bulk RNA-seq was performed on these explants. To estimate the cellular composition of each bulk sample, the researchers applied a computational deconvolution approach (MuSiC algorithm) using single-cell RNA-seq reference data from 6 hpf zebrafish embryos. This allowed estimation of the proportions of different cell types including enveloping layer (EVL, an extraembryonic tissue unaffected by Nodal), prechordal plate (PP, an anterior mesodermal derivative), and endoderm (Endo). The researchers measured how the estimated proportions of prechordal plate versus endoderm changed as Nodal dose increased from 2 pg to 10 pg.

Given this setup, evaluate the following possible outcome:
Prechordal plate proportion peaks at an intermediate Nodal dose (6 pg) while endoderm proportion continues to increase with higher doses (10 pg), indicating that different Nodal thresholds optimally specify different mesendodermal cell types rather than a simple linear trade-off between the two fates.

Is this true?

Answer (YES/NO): NO